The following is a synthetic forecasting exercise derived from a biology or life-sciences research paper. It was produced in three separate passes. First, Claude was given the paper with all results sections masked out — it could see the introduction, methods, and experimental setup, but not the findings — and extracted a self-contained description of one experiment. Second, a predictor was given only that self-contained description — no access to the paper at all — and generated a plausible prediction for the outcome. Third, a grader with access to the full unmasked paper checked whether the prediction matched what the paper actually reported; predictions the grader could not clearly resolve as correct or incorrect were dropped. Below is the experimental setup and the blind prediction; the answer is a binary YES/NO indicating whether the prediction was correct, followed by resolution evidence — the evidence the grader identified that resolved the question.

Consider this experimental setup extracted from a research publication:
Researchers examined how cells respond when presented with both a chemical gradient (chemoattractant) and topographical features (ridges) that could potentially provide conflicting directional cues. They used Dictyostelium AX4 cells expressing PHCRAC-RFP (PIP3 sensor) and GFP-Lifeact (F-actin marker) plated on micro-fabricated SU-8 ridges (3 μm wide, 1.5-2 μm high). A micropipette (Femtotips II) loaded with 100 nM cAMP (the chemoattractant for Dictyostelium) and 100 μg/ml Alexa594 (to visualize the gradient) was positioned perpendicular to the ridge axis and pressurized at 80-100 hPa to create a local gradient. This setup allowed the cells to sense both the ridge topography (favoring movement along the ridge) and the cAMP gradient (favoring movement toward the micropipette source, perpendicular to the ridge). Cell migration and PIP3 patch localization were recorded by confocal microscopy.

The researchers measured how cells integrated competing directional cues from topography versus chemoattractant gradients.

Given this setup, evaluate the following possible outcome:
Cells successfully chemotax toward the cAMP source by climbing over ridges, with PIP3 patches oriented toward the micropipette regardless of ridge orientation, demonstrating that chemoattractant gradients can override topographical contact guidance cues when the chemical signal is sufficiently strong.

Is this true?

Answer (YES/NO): NO